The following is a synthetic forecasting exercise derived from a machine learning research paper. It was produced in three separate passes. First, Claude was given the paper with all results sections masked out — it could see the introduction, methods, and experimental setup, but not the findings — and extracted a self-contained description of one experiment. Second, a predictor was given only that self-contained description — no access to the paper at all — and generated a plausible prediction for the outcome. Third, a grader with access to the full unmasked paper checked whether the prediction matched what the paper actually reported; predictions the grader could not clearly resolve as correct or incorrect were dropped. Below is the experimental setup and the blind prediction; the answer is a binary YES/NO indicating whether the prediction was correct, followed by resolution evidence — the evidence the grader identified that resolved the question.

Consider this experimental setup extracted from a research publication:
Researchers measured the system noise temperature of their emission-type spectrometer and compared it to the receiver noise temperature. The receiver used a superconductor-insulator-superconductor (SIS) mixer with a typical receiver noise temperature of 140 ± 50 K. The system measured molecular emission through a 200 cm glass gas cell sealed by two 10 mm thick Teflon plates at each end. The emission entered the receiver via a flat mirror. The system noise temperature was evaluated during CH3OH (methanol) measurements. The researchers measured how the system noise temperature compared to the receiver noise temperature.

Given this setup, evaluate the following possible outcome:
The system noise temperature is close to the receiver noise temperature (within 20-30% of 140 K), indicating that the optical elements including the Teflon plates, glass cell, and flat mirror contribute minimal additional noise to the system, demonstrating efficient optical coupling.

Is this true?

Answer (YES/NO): NO